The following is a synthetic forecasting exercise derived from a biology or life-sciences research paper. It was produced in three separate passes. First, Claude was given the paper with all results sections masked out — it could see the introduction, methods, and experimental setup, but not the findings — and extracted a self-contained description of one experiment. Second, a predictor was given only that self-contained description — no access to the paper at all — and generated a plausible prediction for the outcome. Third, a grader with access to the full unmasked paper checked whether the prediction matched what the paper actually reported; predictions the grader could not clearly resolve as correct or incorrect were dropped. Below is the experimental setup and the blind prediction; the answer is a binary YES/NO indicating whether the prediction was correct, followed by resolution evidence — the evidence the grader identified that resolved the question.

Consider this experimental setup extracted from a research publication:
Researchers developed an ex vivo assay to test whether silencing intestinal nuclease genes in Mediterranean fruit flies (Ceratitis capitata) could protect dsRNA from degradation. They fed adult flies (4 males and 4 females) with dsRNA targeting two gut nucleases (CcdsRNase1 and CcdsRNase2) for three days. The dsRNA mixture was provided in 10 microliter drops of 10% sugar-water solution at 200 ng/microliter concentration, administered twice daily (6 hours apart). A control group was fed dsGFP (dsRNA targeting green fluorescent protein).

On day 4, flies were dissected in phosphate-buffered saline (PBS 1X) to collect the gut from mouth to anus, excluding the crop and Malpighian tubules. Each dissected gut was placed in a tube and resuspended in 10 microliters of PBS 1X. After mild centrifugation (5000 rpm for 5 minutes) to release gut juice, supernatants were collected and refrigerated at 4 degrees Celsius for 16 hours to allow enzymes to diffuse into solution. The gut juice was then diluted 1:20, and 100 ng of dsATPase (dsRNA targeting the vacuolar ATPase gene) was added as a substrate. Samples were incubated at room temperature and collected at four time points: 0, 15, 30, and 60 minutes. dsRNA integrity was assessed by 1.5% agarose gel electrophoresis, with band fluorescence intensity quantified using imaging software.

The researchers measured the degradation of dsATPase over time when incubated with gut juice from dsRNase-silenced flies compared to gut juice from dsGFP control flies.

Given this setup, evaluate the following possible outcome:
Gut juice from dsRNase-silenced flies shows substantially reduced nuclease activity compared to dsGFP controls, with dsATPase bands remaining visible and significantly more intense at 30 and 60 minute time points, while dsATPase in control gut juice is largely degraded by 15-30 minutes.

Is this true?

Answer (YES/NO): YES